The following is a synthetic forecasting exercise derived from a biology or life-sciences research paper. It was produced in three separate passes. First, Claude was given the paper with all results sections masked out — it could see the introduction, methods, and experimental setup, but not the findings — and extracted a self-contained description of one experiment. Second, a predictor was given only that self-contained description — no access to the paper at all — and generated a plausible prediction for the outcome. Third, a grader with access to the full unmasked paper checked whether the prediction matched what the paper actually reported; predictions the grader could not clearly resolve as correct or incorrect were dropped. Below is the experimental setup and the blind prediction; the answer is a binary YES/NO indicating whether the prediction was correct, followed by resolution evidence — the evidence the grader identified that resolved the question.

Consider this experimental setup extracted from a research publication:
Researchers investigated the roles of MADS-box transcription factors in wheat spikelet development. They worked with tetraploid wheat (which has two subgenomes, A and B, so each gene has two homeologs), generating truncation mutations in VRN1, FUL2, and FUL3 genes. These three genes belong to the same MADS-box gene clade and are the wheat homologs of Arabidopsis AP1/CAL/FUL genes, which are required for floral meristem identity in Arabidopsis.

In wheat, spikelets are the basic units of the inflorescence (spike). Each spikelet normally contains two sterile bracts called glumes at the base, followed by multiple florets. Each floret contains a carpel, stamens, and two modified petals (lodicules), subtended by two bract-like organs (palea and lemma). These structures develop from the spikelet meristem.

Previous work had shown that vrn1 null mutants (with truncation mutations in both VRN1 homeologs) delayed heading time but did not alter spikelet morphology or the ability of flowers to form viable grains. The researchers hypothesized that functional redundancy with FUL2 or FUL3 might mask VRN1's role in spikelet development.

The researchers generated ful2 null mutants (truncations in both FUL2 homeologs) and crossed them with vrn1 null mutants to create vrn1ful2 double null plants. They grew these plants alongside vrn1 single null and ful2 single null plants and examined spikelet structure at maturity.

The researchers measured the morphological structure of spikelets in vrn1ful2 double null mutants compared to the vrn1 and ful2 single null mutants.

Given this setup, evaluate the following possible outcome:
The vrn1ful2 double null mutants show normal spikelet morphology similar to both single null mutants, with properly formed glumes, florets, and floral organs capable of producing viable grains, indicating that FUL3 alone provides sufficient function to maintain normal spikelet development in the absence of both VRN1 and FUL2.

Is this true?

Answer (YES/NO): NO